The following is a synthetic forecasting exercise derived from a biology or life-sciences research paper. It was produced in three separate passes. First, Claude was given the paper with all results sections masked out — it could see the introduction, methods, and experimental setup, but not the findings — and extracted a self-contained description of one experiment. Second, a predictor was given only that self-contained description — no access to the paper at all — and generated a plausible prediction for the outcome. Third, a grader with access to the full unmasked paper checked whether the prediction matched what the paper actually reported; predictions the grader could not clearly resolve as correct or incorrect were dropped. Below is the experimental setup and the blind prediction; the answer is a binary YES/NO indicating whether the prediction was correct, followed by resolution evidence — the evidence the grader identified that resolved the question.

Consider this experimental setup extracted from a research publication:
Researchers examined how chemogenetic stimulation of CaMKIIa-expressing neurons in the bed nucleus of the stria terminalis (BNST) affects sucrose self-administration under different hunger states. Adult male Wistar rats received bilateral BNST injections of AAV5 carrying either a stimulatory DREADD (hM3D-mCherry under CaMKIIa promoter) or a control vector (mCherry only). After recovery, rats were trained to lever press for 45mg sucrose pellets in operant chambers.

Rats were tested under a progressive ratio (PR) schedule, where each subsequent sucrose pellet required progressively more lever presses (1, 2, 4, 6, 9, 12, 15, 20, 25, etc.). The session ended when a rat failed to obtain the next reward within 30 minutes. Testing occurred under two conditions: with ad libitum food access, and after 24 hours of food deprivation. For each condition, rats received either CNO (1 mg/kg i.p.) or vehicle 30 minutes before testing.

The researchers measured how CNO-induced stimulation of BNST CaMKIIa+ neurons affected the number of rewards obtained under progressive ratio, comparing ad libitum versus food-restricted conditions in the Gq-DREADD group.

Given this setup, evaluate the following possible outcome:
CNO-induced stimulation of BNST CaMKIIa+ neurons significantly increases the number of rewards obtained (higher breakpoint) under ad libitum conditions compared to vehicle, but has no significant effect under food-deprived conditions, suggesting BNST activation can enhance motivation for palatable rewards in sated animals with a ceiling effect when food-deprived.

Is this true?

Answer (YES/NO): NO